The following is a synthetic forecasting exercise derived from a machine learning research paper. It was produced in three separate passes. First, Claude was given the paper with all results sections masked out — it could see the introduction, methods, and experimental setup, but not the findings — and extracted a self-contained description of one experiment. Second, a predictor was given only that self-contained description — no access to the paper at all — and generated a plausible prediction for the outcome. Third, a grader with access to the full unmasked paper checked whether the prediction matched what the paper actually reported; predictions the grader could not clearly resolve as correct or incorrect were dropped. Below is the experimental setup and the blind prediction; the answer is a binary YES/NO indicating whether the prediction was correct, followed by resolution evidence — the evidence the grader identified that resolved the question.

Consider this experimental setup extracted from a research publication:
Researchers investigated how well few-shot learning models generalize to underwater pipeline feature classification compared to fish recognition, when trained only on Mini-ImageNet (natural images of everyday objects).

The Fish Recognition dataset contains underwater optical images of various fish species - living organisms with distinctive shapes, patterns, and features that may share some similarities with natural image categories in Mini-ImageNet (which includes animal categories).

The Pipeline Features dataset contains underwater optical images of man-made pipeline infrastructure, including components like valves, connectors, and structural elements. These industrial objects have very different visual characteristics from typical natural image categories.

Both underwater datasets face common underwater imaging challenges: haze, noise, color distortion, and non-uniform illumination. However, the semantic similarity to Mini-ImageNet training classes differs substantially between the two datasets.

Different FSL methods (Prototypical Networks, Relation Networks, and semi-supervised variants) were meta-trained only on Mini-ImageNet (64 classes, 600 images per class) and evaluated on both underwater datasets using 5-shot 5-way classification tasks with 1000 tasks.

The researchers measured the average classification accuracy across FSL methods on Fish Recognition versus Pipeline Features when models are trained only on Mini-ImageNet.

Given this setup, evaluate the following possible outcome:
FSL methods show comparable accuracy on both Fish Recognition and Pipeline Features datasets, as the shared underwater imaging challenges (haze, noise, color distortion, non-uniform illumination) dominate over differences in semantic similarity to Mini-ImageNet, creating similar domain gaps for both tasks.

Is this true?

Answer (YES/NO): NO